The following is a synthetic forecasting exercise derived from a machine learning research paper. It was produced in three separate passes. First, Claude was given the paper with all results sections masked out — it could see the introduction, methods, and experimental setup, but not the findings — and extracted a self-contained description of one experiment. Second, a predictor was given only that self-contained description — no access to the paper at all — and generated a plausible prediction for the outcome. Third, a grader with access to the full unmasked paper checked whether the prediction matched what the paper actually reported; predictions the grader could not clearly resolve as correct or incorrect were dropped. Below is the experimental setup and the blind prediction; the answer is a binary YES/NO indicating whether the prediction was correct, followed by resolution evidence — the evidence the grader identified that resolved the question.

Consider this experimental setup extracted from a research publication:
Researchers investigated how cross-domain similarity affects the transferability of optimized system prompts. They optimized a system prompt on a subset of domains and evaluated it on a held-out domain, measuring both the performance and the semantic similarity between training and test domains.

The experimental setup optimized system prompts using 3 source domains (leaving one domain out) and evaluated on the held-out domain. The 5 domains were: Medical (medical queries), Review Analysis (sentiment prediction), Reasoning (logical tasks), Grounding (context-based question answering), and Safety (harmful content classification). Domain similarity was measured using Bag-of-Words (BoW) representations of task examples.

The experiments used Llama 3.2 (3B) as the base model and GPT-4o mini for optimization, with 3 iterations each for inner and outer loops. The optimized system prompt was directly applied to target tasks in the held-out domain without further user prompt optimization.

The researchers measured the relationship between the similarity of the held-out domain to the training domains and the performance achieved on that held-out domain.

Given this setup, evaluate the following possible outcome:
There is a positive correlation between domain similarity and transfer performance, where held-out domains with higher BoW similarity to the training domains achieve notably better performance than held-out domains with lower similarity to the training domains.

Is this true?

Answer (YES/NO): NO